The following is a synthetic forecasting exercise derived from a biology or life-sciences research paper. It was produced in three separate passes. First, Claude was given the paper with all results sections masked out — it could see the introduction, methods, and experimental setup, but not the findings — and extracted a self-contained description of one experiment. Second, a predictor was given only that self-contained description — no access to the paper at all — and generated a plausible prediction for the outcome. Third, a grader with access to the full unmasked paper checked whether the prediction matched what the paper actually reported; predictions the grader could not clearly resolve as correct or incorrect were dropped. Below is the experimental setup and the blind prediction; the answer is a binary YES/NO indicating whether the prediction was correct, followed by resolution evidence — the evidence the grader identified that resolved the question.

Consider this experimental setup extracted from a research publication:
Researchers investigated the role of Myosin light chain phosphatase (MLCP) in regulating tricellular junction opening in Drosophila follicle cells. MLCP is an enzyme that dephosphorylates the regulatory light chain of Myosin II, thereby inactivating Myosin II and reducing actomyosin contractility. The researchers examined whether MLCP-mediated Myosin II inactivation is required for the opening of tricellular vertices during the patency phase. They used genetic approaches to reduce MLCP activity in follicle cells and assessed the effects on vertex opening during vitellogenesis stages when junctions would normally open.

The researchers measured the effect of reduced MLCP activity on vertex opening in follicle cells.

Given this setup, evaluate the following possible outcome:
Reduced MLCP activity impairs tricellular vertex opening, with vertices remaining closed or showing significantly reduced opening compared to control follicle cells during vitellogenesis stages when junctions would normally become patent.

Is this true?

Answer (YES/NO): YES